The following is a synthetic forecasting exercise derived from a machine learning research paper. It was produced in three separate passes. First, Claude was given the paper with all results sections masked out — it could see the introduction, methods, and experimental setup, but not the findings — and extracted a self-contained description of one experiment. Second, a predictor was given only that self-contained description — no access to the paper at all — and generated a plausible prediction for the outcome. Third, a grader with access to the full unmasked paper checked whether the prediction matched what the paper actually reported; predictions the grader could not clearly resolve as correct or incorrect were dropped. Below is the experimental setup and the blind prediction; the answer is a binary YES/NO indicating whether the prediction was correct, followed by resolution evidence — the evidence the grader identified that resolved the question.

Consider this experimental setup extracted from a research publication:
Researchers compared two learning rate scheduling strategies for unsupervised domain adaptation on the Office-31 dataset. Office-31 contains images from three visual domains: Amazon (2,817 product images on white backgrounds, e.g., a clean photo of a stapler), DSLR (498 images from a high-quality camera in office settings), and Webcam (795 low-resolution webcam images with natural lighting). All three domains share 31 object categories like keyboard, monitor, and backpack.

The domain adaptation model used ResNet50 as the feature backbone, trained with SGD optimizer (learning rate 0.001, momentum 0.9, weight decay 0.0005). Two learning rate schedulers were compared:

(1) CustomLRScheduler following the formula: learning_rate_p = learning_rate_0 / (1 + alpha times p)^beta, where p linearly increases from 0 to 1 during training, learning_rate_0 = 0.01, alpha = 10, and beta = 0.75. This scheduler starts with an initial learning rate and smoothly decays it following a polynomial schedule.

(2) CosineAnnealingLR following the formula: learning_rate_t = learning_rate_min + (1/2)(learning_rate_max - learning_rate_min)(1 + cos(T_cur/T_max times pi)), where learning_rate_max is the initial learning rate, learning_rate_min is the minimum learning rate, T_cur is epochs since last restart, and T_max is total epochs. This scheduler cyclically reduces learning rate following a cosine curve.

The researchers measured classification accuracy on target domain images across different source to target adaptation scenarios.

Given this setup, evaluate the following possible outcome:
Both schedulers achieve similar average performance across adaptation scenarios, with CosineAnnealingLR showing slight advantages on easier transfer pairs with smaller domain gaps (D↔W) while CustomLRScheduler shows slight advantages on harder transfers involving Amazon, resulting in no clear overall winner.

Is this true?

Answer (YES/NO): NO